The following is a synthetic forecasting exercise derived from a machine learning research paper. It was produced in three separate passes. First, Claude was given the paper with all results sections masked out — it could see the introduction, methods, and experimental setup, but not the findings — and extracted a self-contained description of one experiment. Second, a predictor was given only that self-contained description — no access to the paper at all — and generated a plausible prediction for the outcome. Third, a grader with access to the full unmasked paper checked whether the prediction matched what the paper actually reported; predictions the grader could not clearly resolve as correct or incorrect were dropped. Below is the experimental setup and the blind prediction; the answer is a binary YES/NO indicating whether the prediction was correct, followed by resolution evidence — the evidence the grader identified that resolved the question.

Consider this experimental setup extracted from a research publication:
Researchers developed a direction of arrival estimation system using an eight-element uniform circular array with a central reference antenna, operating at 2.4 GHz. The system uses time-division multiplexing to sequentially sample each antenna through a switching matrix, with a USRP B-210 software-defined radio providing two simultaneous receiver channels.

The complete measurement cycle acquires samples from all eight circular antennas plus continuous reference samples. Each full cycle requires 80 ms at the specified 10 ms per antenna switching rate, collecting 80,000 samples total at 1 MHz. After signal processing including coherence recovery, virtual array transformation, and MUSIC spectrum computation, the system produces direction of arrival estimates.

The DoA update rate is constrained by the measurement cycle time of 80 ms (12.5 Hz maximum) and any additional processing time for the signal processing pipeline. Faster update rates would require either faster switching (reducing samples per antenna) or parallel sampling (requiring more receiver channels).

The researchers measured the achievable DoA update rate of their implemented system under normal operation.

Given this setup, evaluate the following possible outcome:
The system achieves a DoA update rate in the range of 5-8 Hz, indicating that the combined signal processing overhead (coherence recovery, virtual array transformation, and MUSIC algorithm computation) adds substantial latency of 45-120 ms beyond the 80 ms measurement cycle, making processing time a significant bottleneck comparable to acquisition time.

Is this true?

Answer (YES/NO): YES